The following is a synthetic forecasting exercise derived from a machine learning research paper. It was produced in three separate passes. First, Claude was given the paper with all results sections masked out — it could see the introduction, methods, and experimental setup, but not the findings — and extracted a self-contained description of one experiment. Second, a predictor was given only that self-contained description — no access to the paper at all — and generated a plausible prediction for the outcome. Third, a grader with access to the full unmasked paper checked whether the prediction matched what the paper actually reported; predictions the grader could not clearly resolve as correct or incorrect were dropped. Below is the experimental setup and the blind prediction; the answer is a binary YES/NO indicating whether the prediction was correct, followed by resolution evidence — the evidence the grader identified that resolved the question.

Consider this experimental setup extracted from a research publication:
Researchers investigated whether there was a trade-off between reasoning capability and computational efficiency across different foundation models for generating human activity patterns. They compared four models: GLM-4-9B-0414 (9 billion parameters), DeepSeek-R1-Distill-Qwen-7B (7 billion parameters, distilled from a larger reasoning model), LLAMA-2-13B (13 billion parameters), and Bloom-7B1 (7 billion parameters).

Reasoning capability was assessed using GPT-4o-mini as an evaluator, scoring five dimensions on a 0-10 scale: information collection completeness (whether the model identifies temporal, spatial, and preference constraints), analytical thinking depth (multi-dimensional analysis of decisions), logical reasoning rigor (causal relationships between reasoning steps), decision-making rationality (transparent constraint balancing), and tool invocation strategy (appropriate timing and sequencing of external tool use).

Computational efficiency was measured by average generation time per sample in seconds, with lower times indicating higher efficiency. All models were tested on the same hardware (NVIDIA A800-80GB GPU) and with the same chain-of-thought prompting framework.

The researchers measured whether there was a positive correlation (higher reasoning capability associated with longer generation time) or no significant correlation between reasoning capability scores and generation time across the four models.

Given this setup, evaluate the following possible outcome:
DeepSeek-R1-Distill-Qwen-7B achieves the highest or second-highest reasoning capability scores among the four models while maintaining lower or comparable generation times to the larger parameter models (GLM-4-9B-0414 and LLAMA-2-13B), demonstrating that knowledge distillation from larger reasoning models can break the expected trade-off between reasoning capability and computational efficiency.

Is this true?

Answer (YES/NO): NO